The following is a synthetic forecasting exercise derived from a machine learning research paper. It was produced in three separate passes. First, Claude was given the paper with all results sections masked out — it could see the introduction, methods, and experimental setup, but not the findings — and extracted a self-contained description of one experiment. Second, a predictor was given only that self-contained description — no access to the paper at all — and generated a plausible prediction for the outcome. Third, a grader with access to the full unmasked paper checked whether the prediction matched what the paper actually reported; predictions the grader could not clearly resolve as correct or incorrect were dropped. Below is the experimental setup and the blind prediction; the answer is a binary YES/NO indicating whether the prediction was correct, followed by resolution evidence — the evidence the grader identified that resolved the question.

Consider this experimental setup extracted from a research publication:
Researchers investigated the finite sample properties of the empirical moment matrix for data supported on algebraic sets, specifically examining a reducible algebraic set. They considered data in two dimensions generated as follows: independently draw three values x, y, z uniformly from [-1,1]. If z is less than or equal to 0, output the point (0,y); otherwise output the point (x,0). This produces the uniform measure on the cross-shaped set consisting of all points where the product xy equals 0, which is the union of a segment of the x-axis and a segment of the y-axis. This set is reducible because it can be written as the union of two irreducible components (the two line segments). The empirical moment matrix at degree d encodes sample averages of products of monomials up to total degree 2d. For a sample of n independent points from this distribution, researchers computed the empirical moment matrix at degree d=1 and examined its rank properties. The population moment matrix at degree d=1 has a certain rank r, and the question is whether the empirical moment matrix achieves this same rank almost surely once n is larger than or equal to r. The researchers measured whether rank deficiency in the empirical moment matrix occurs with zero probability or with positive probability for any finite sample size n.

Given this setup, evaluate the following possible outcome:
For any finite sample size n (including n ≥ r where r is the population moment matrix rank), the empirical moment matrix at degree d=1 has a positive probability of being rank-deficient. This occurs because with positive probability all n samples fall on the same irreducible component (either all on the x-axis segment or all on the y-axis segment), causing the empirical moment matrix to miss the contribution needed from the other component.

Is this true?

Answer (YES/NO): YES